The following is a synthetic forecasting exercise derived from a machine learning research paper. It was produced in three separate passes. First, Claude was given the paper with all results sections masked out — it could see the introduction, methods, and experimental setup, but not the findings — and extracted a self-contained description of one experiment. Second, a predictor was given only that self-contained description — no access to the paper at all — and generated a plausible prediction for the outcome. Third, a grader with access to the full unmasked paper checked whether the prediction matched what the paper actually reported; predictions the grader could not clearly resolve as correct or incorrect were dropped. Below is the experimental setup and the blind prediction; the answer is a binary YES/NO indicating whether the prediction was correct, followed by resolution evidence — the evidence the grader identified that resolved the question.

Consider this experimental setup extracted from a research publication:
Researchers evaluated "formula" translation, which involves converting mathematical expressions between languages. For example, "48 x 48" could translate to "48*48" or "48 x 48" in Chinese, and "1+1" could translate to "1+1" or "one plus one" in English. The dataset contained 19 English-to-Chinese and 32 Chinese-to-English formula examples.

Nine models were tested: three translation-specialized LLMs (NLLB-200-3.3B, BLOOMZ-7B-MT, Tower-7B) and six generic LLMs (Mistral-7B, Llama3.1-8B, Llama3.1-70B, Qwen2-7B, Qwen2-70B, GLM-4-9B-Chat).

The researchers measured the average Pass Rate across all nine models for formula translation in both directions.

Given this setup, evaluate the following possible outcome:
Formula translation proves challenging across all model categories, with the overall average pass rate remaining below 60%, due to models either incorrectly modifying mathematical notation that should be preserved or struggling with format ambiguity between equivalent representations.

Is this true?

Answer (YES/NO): NO